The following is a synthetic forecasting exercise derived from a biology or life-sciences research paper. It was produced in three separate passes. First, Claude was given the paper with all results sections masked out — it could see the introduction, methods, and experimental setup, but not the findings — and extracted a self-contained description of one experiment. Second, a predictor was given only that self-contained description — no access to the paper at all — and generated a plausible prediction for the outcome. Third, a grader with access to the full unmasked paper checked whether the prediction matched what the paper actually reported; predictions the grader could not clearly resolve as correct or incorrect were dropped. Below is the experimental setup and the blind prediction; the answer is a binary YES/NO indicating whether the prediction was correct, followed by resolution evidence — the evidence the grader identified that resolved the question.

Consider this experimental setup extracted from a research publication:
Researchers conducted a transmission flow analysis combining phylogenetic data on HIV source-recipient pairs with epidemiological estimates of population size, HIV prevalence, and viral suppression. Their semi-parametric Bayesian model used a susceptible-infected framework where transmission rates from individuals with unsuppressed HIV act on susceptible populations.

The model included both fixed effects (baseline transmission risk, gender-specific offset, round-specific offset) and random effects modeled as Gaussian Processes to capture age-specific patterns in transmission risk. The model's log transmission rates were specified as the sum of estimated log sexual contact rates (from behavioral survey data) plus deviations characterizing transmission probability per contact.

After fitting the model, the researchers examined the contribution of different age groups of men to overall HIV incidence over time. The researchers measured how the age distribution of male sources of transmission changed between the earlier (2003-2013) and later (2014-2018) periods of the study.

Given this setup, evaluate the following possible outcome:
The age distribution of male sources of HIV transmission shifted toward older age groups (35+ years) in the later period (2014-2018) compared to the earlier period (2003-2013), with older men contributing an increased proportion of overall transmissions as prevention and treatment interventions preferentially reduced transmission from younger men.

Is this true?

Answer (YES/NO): NO